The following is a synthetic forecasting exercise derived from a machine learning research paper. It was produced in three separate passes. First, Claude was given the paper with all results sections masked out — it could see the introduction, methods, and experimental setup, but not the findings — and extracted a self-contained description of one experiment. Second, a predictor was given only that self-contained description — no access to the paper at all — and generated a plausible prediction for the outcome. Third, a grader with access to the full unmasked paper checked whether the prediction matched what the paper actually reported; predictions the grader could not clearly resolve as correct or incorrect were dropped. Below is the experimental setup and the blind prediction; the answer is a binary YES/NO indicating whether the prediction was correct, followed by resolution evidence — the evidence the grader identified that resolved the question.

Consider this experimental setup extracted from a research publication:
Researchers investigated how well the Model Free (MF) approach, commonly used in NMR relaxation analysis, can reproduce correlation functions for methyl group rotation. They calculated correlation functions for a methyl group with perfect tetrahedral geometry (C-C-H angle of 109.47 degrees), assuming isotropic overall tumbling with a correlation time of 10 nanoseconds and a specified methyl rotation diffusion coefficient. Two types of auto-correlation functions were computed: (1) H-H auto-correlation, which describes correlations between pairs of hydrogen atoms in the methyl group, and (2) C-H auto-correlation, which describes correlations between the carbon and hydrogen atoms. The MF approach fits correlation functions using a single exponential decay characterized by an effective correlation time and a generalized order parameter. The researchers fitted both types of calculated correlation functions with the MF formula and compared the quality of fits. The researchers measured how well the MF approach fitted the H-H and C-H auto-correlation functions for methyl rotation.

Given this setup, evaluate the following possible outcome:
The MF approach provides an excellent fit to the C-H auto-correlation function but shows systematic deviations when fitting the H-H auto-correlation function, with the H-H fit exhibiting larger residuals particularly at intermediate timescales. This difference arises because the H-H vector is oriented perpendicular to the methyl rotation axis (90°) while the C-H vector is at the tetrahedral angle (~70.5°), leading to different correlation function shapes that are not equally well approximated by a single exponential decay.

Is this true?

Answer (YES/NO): NO